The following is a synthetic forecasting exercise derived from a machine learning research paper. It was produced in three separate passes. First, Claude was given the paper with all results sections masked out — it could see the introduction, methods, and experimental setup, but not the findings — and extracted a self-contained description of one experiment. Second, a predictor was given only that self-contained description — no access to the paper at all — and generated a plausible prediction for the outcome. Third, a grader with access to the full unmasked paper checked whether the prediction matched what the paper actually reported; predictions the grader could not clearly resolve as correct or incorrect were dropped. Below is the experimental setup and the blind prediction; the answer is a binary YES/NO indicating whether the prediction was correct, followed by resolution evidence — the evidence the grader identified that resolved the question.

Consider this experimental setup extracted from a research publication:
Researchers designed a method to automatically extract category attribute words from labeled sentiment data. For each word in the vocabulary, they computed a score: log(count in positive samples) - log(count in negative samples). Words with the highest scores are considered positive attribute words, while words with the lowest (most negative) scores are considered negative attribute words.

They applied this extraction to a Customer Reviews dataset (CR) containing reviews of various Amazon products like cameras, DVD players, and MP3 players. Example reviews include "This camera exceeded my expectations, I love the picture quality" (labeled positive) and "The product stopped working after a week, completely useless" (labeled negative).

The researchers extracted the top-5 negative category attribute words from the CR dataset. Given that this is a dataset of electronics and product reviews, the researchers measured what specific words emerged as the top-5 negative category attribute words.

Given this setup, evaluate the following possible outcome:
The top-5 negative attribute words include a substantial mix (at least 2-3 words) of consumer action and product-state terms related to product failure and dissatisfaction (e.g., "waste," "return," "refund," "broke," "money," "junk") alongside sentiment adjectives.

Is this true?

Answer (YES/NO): NO